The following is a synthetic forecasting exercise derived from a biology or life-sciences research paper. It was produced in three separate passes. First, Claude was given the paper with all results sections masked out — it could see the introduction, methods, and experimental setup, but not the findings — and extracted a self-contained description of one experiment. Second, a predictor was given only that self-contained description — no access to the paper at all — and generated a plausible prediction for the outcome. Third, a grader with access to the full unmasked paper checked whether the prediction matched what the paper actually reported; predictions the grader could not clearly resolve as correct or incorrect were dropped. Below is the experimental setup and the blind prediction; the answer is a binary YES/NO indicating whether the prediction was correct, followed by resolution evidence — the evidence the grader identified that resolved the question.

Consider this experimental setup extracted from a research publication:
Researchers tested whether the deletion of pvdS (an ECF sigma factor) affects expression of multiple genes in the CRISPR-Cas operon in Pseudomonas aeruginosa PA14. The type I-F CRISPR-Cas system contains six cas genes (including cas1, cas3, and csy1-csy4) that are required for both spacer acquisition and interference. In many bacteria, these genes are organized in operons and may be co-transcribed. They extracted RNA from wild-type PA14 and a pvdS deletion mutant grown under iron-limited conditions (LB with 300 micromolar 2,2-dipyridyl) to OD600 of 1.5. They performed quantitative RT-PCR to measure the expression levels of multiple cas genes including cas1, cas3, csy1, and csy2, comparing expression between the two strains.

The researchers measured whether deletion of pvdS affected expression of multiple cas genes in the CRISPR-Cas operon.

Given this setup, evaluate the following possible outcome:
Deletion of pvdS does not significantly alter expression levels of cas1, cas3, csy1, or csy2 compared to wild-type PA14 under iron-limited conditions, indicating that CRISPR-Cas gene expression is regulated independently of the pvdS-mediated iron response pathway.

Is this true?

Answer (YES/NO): NO